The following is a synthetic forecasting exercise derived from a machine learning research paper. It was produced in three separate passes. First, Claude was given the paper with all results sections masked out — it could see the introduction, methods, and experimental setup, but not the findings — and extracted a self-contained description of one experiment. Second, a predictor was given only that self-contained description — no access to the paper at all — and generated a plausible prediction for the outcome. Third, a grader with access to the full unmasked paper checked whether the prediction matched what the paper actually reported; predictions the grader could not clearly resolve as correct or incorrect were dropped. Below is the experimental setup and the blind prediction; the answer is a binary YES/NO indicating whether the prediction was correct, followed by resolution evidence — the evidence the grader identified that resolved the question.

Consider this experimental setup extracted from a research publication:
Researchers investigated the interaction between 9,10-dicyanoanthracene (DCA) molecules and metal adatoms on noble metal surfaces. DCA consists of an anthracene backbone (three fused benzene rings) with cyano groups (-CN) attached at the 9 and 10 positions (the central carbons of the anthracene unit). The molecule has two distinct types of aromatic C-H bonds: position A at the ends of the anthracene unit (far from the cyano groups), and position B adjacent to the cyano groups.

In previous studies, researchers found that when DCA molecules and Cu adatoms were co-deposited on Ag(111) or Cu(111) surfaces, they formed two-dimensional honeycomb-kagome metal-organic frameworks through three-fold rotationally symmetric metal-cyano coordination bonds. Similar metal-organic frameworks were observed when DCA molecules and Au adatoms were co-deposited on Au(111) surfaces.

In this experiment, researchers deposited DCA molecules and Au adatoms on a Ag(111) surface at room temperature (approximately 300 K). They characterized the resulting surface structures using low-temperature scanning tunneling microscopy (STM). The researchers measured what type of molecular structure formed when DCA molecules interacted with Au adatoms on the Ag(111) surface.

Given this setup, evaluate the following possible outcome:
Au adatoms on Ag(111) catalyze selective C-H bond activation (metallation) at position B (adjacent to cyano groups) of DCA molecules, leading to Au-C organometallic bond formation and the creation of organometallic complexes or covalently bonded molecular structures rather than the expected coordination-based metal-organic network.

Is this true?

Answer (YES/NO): NO